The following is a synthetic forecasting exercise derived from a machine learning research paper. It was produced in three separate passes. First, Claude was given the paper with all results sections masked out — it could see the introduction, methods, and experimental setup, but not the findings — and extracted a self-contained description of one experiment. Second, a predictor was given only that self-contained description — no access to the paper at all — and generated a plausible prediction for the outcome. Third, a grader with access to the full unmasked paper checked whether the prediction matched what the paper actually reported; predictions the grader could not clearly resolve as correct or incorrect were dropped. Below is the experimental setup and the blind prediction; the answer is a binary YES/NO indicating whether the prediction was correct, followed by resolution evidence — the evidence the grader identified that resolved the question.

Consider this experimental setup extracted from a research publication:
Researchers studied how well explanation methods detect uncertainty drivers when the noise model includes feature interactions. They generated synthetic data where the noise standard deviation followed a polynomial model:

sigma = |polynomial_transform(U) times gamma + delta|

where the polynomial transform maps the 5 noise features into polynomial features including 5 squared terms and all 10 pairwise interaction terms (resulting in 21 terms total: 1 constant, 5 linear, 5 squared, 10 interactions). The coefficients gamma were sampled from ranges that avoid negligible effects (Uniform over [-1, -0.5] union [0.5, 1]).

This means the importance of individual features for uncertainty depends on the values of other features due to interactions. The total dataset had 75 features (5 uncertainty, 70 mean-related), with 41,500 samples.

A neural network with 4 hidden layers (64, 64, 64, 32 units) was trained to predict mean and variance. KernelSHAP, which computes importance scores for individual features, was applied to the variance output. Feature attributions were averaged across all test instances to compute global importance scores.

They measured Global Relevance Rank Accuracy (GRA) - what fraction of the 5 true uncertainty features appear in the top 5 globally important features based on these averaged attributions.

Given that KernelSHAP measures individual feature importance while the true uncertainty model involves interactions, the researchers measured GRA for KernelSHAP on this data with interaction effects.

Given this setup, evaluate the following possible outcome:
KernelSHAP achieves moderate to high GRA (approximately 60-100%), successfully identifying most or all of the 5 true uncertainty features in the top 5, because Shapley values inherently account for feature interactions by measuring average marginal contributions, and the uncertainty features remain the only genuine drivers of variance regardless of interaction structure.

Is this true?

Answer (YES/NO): YES